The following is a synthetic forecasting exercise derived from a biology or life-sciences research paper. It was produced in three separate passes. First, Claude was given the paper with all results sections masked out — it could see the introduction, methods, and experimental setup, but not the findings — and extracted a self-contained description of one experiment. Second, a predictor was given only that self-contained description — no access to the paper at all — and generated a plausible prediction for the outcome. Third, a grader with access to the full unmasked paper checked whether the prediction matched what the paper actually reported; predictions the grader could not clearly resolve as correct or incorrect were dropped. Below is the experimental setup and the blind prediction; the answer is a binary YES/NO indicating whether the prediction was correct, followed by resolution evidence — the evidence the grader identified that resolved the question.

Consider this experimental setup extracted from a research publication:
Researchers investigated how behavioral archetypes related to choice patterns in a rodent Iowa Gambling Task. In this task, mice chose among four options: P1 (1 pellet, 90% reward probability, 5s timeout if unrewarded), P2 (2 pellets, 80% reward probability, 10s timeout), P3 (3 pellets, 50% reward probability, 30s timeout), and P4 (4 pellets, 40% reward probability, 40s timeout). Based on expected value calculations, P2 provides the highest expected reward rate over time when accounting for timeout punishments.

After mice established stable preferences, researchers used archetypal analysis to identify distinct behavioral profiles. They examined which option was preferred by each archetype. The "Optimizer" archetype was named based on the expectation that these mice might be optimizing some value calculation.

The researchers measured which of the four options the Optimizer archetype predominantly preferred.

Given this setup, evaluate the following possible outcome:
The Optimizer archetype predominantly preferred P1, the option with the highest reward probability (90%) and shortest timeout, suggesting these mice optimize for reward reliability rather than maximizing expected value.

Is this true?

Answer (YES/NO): NO